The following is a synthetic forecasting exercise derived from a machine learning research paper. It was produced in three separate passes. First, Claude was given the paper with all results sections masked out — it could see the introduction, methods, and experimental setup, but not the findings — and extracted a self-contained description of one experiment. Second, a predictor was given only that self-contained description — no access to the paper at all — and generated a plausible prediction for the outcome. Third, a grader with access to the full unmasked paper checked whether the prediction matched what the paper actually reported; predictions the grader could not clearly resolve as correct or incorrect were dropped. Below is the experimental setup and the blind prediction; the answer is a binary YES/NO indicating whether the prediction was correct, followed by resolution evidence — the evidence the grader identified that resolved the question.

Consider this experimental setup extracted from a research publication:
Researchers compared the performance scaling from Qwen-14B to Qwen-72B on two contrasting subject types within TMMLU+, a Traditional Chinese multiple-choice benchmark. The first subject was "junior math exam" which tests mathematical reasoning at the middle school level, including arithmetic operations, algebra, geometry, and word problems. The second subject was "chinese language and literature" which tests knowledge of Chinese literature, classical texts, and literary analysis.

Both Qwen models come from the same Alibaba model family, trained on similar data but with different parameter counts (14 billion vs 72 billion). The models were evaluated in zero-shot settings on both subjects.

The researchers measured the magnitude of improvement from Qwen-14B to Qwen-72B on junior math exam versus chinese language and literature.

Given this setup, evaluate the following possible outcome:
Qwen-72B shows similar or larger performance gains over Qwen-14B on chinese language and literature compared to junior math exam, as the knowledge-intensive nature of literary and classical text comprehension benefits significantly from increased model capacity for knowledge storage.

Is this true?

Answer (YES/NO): YES